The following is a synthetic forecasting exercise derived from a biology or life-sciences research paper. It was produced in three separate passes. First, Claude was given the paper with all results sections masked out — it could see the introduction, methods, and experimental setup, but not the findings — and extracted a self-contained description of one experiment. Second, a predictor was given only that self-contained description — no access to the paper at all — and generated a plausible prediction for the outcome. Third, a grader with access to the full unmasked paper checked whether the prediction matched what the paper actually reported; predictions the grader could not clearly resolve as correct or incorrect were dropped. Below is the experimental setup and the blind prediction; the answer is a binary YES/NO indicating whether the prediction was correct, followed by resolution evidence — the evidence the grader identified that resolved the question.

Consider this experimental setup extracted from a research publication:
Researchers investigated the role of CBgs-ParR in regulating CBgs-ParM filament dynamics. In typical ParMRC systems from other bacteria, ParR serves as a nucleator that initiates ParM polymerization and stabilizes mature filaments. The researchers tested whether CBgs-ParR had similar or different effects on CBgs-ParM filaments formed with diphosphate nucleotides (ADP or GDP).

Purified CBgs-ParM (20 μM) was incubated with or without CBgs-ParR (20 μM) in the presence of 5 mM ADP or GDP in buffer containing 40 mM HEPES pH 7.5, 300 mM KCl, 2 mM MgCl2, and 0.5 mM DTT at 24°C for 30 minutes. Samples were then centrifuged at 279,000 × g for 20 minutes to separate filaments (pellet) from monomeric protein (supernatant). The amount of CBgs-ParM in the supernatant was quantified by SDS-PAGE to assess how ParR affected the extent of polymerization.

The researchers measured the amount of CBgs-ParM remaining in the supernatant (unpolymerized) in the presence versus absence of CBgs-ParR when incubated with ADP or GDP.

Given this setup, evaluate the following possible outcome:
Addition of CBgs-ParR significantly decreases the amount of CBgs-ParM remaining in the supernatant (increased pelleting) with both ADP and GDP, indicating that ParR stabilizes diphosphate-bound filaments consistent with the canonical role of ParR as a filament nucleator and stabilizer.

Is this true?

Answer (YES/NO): NO